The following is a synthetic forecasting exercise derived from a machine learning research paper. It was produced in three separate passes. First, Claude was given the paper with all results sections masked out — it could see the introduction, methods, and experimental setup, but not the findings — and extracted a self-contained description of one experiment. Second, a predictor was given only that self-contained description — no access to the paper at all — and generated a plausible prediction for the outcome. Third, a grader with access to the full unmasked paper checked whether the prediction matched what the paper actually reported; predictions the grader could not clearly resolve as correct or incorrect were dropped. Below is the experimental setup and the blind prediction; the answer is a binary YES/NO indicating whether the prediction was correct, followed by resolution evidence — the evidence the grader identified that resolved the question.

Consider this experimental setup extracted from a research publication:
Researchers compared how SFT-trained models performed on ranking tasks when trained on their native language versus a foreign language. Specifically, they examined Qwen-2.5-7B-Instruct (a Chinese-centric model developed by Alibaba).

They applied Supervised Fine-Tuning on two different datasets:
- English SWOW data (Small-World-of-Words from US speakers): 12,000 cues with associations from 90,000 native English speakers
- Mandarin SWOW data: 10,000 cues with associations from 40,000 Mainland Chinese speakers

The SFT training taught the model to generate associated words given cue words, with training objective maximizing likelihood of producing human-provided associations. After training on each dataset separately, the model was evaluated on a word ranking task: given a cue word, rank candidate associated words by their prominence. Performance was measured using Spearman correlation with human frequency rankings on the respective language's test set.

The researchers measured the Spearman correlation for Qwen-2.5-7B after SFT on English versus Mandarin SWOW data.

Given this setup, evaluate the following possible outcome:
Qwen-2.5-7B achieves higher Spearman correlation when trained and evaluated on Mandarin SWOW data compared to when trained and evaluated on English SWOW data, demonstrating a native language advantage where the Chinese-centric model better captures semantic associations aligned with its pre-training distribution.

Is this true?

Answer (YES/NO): NO